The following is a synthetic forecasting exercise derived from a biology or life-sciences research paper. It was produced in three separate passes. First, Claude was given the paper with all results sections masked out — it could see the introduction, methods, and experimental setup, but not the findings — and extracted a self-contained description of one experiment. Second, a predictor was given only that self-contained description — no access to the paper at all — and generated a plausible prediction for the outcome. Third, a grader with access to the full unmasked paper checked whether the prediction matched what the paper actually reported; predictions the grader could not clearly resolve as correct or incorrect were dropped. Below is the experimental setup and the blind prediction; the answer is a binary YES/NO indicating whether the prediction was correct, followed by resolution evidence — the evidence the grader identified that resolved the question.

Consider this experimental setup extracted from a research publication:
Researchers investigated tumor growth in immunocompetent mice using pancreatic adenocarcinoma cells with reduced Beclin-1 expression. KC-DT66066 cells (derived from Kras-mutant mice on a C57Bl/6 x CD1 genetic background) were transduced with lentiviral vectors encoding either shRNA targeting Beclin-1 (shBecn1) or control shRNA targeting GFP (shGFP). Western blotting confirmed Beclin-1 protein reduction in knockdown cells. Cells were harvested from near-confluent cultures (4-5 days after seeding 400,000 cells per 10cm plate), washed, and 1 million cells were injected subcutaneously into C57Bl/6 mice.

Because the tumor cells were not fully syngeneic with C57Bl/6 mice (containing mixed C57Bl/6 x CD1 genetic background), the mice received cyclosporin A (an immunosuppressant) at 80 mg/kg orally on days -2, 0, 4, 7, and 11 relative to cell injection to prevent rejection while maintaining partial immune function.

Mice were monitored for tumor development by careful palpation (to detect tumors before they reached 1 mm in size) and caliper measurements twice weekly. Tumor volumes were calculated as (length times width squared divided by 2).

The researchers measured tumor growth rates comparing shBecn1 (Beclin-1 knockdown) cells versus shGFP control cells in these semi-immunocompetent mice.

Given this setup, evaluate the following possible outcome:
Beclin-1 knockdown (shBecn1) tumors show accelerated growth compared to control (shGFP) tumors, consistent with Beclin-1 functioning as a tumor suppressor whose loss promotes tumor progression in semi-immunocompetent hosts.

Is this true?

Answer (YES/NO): YES